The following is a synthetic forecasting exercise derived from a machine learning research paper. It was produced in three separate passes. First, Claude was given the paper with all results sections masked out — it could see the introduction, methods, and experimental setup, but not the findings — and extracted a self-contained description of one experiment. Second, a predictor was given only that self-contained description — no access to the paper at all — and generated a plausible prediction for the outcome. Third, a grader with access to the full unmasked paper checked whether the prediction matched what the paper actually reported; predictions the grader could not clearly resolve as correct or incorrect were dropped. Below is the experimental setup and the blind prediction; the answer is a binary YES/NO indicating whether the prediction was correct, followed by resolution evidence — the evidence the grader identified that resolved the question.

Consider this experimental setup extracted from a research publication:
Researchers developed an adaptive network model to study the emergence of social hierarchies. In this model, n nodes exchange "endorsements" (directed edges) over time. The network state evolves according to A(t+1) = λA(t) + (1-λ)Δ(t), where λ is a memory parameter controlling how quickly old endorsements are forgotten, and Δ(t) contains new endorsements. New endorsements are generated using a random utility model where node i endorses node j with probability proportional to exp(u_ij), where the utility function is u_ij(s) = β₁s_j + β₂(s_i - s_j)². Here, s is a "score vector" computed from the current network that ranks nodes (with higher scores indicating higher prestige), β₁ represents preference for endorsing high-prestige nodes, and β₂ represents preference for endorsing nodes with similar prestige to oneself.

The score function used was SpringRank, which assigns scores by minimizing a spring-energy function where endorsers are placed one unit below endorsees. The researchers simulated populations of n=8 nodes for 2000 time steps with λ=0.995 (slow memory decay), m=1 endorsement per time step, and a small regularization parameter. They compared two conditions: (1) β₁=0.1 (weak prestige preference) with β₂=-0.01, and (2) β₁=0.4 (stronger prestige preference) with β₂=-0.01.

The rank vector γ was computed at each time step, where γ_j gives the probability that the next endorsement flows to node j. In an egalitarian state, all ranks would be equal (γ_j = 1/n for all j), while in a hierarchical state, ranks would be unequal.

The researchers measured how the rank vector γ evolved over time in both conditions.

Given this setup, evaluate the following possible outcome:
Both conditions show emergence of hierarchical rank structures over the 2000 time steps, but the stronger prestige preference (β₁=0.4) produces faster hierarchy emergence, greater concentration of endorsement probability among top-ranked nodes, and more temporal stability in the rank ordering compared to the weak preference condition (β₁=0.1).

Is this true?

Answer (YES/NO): NO